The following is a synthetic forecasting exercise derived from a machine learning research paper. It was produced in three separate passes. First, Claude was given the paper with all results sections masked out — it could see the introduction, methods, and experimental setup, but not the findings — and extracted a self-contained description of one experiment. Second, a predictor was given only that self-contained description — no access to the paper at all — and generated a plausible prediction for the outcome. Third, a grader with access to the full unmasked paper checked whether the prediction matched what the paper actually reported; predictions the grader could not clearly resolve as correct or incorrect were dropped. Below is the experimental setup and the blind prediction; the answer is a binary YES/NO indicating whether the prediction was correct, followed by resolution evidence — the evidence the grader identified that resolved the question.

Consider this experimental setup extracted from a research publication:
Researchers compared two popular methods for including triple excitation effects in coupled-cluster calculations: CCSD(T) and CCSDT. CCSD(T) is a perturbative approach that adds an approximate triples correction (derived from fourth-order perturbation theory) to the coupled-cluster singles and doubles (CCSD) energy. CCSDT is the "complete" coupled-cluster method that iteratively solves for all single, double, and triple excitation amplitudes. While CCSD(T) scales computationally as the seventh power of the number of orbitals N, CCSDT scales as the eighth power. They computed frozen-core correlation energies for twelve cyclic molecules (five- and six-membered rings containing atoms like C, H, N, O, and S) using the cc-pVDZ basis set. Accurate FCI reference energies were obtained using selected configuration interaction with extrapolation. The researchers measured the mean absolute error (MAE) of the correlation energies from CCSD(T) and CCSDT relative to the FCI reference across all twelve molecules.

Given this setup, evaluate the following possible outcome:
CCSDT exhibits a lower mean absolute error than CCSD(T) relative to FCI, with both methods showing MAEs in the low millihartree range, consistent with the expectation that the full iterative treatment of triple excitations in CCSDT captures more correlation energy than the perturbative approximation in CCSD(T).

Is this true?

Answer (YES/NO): NO